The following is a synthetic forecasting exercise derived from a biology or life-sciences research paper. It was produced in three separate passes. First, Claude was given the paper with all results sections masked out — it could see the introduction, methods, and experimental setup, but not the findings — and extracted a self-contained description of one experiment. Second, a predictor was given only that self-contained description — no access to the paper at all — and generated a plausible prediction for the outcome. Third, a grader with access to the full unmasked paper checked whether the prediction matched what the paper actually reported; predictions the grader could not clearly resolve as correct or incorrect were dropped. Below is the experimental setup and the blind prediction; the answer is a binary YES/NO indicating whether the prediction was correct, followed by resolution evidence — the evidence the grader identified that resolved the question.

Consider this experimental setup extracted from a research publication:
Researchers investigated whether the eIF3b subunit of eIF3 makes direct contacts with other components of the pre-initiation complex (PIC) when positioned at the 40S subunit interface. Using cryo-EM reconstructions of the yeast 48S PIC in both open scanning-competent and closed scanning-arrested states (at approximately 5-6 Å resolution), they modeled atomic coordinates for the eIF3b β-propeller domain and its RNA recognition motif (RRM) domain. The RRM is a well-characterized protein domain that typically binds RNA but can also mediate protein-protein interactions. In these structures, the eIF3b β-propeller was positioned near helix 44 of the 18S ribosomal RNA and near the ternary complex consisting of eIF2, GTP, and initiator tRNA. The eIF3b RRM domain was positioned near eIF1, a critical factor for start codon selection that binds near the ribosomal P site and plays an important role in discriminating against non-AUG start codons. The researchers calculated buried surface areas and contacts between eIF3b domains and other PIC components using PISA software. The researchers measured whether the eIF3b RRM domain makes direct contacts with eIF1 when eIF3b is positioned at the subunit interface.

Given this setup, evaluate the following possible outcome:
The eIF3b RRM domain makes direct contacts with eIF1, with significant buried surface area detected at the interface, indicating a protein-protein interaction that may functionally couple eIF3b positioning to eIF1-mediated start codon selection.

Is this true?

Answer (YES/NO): YES